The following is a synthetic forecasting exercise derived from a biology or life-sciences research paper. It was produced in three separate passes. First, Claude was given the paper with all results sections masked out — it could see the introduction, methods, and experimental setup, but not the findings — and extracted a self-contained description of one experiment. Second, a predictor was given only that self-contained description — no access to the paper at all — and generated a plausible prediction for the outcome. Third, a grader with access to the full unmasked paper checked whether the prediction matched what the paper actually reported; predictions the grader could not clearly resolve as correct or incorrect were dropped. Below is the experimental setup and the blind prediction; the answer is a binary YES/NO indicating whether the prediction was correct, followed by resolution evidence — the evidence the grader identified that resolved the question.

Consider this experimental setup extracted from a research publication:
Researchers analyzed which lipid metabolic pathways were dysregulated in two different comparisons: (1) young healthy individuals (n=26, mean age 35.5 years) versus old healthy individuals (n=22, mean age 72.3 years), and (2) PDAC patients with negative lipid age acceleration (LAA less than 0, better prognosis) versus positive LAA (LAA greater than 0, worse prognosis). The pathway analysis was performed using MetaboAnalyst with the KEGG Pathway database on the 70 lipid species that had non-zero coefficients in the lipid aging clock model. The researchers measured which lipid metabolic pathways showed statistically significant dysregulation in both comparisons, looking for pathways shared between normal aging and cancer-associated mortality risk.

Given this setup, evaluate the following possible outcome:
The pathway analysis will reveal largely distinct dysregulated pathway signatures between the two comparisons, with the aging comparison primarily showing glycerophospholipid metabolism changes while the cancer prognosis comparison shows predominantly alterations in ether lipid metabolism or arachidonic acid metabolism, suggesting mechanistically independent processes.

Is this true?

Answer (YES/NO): NO